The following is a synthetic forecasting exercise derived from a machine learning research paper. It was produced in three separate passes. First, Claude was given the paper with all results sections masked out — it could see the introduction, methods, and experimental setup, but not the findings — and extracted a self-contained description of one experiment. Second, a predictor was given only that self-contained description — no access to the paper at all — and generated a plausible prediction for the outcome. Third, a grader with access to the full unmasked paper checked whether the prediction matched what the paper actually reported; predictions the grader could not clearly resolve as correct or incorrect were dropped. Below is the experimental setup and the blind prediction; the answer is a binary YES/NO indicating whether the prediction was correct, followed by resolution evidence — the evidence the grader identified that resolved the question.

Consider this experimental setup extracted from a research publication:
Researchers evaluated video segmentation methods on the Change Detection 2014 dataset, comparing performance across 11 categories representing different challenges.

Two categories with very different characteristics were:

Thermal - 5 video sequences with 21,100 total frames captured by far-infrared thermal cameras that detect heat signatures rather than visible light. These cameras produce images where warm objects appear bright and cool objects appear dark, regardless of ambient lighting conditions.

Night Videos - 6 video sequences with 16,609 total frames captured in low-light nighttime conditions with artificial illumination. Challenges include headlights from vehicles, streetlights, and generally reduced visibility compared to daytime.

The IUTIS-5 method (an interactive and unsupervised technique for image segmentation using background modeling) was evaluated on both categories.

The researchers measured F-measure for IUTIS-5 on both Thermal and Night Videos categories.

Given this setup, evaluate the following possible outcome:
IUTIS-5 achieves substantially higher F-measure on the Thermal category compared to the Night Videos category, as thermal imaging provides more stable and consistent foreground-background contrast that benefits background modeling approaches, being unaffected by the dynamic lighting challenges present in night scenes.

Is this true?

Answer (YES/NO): YES